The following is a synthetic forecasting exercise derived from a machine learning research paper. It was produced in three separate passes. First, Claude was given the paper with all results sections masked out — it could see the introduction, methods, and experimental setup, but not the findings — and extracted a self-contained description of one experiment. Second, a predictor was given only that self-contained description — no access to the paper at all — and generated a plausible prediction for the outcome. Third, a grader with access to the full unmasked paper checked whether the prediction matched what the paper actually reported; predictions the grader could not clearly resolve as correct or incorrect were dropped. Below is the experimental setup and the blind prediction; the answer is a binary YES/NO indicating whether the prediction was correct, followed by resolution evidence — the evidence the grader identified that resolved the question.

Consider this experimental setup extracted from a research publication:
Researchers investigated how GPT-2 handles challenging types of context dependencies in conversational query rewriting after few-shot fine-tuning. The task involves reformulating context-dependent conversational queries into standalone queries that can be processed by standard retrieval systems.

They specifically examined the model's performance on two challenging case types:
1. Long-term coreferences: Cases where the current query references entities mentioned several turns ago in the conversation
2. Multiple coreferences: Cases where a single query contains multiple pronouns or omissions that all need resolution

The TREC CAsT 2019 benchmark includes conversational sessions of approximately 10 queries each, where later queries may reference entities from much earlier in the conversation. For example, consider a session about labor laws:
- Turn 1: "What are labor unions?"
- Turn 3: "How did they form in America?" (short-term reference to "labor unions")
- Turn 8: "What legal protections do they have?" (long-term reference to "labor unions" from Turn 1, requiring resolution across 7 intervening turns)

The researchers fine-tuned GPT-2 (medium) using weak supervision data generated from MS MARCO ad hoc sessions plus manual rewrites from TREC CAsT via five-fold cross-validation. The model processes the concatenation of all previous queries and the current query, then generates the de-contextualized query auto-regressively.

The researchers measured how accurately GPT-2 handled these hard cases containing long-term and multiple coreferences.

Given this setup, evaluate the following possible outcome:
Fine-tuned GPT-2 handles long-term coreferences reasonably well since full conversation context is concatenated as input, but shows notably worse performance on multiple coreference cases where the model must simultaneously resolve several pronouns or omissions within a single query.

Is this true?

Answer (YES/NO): NO